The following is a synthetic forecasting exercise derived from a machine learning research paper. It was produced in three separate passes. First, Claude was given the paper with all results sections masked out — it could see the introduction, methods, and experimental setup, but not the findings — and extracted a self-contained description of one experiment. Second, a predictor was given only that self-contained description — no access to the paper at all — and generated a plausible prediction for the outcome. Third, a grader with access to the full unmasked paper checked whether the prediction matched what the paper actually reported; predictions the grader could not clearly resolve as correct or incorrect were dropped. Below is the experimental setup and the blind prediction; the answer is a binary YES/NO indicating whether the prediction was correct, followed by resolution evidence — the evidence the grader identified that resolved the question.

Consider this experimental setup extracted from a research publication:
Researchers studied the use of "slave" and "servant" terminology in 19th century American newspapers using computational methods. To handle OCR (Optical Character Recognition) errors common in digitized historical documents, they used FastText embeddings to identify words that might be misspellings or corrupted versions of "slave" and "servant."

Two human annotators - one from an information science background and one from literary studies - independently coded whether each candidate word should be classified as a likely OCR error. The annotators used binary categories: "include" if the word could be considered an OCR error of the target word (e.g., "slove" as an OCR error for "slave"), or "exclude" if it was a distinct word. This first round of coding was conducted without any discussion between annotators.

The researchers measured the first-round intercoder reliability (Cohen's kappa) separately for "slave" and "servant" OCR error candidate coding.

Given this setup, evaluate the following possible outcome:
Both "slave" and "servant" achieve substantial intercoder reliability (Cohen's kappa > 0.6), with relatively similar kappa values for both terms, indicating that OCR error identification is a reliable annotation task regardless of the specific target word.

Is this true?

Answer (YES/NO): NO